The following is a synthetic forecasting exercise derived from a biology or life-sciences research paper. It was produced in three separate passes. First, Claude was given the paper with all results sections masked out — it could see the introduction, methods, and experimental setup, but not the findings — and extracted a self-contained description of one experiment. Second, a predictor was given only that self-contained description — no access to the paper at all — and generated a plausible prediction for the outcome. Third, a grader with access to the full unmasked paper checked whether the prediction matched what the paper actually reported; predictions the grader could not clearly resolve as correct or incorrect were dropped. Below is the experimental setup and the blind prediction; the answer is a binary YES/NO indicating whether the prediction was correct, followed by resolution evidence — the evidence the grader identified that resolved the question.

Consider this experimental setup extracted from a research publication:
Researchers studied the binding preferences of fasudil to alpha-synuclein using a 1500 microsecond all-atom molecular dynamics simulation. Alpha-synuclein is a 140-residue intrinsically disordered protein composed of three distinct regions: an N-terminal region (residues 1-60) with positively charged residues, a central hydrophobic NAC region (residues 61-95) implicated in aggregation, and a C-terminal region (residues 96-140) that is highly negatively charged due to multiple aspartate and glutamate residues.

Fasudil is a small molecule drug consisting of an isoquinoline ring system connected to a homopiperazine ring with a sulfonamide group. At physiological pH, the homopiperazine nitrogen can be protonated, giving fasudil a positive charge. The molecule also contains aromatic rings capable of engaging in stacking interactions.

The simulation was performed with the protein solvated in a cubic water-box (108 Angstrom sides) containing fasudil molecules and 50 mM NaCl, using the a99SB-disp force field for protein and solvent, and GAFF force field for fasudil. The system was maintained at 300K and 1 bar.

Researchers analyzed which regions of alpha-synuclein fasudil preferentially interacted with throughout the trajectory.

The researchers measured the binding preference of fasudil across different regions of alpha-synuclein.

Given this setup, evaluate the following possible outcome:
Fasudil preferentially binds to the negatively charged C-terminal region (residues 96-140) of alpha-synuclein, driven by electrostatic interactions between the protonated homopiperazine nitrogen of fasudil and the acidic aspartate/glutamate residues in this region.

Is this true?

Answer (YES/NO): YES